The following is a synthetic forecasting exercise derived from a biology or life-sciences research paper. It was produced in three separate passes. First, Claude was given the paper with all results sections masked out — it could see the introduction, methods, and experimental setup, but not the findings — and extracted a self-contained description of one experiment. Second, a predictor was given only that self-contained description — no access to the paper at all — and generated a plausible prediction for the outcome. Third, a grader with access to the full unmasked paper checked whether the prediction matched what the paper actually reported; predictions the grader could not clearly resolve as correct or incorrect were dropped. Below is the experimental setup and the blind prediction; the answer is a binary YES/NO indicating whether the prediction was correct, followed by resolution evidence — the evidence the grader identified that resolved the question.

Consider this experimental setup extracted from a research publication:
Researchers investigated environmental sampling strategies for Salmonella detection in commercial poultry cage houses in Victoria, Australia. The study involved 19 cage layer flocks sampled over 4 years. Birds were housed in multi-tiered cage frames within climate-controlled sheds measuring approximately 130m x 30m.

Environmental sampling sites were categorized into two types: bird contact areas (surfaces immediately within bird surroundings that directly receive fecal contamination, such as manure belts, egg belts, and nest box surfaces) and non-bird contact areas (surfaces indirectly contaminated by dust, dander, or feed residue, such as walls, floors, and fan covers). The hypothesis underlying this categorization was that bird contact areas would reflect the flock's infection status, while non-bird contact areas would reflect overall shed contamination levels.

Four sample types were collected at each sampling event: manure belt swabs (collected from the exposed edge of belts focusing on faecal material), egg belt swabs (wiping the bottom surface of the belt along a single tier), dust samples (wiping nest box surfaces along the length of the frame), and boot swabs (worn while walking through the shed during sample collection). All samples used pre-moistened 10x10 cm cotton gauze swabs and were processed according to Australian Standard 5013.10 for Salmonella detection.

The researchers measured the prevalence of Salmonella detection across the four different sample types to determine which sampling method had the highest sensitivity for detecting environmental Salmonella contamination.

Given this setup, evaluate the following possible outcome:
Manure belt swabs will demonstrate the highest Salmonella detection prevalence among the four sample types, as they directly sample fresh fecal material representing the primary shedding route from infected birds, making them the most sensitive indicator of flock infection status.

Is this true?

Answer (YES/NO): NO